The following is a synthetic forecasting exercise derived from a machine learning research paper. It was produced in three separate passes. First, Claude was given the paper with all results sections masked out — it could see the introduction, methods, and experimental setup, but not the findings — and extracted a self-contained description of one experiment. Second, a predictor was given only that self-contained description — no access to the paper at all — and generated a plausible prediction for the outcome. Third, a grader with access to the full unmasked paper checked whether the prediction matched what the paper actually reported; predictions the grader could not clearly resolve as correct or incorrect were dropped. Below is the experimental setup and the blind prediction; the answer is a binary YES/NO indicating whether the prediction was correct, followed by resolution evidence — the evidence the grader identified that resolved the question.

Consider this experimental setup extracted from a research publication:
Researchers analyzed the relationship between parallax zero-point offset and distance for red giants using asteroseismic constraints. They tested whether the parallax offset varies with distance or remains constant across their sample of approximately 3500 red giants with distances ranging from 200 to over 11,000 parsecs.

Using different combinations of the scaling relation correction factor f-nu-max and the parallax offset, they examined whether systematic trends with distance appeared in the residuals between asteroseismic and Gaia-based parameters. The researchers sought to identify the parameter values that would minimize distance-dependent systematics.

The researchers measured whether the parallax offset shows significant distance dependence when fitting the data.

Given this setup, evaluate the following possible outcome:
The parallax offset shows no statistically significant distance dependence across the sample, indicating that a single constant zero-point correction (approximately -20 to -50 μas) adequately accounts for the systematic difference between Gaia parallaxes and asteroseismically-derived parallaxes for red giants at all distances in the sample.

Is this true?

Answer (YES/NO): NO